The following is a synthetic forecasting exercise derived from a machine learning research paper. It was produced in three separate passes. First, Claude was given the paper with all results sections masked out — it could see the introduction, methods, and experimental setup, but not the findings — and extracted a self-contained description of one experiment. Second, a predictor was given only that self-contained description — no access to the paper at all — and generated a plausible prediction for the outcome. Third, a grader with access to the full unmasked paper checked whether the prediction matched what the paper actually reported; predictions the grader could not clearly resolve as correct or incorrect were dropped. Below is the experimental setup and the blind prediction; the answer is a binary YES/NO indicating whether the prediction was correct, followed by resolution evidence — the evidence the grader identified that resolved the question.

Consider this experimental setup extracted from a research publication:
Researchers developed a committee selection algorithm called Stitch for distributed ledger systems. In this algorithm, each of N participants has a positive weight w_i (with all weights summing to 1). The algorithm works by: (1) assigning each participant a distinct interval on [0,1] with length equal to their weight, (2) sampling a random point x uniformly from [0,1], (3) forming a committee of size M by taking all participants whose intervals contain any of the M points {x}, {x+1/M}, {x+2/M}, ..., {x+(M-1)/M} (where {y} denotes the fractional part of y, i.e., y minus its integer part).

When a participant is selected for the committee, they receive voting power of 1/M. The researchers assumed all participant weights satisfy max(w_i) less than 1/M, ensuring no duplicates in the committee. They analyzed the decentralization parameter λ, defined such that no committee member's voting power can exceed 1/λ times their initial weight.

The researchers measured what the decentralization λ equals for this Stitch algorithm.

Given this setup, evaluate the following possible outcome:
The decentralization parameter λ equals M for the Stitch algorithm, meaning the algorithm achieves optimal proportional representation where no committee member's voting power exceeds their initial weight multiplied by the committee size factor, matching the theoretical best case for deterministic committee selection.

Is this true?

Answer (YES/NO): NO